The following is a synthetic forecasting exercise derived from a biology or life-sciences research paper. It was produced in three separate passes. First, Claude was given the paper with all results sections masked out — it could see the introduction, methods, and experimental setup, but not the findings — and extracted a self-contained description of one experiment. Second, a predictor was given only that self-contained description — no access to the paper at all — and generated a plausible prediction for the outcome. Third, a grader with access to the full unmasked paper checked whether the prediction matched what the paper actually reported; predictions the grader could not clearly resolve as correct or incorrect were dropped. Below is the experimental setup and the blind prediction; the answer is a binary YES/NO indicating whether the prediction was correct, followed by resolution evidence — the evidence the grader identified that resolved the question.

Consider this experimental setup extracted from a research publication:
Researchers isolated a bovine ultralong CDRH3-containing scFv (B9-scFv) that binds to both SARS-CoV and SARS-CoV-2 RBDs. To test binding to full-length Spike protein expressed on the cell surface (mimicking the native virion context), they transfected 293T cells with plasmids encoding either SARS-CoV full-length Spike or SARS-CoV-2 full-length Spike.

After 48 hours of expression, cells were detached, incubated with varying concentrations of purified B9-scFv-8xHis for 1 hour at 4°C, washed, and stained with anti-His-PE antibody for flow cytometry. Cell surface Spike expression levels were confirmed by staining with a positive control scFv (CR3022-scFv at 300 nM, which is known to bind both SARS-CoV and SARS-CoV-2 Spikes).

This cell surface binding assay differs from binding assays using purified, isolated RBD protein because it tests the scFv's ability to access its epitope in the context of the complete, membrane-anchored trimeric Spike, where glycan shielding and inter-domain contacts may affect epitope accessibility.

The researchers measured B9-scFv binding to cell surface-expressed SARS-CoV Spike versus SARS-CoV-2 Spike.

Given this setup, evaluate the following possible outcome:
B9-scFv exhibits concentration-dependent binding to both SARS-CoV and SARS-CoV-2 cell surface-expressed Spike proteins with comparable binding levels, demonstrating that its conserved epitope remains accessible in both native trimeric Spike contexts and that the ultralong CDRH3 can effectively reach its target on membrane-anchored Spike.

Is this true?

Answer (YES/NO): NO